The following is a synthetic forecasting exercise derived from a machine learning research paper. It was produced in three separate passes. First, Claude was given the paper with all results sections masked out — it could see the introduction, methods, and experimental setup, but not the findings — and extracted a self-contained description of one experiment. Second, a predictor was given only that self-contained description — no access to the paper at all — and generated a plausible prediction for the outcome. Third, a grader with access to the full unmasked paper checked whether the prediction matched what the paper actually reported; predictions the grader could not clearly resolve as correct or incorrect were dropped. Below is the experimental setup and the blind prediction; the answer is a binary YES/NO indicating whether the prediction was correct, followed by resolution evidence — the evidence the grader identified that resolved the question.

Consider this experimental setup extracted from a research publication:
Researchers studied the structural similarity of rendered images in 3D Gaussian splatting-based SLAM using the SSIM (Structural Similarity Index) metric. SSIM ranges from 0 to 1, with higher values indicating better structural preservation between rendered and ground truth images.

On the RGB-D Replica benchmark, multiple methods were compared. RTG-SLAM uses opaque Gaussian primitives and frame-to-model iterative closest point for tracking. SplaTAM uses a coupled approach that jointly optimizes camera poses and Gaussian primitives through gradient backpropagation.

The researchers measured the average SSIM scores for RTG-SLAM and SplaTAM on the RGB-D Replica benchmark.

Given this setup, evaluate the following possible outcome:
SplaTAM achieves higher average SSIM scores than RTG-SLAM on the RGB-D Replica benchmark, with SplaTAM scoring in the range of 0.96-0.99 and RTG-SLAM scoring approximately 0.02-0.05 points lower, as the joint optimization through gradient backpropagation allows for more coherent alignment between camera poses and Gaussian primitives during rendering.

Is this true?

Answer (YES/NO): NO